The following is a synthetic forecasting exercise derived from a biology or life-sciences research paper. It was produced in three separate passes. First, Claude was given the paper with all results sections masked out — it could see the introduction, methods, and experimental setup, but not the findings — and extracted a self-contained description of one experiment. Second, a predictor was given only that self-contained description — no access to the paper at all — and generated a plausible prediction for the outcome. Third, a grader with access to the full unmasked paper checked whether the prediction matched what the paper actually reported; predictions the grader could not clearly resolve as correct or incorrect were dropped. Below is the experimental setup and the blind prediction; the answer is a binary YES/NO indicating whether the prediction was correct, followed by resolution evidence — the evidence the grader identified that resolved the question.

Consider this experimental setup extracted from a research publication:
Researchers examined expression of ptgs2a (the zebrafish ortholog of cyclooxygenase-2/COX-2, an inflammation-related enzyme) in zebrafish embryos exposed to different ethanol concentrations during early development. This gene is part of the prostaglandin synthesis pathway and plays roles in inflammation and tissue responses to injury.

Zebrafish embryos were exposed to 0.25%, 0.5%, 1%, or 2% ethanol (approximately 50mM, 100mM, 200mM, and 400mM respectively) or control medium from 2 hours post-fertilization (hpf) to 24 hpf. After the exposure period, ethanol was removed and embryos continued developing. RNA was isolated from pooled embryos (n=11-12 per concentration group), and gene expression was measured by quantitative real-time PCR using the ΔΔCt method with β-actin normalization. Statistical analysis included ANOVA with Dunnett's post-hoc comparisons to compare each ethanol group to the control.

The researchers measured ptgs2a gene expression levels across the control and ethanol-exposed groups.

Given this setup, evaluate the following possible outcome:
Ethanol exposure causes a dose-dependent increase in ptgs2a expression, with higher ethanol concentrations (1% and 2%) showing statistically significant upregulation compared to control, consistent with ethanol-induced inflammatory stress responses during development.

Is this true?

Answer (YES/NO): NO